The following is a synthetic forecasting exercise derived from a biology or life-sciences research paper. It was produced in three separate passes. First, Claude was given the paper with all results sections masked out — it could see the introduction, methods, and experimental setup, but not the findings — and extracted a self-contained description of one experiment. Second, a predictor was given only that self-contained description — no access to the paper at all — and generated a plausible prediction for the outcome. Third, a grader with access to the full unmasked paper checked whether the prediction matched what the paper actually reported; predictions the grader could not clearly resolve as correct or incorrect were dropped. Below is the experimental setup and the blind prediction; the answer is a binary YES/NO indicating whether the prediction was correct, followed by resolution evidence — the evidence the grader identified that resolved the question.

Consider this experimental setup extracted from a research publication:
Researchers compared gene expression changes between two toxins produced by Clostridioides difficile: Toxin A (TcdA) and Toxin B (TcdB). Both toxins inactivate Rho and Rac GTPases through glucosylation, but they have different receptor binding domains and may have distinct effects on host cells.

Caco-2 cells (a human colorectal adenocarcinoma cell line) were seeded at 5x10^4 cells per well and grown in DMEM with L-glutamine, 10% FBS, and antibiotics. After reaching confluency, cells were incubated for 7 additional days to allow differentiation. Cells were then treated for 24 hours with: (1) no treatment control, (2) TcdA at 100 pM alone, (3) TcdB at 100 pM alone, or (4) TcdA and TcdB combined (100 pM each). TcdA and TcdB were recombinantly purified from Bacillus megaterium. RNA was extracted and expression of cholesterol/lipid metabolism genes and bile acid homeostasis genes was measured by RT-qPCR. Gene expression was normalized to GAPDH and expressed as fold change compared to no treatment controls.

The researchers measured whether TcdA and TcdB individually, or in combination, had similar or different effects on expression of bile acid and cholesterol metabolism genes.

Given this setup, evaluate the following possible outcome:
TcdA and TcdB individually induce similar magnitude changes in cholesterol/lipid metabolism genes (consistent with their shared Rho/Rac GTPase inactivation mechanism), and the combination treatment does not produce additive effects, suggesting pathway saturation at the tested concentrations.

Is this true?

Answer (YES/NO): NO